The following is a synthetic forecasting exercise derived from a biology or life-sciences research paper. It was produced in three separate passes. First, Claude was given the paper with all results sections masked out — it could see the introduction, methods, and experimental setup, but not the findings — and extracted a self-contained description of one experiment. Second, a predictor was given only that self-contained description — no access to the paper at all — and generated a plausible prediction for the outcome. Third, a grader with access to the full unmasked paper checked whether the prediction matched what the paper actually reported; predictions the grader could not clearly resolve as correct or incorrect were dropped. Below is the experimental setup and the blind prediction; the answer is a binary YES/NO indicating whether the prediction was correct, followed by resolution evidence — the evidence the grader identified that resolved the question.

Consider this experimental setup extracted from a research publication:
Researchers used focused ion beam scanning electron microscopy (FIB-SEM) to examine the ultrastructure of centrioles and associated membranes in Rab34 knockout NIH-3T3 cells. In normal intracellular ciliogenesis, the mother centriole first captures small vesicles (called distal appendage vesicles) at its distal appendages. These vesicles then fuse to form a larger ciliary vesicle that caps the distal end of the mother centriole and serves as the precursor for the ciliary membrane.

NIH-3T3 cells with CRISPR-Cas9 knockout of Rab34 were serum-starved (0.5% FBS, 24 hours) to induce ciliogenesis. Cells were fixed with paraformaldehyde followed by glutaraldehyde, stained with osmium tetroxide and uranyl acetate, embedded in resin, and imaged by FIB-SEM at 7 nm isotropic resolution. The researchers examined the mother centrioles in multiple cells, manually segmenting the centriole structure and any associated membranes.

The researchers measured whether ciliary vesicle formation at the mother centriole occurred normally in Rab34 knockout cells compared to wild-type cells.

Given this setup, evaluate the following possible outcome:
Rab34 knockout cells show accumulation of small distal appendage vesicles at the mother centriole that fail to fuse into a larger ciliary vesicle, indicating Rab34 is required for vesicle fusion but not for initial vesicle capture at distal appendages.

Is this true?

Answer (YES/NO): YES